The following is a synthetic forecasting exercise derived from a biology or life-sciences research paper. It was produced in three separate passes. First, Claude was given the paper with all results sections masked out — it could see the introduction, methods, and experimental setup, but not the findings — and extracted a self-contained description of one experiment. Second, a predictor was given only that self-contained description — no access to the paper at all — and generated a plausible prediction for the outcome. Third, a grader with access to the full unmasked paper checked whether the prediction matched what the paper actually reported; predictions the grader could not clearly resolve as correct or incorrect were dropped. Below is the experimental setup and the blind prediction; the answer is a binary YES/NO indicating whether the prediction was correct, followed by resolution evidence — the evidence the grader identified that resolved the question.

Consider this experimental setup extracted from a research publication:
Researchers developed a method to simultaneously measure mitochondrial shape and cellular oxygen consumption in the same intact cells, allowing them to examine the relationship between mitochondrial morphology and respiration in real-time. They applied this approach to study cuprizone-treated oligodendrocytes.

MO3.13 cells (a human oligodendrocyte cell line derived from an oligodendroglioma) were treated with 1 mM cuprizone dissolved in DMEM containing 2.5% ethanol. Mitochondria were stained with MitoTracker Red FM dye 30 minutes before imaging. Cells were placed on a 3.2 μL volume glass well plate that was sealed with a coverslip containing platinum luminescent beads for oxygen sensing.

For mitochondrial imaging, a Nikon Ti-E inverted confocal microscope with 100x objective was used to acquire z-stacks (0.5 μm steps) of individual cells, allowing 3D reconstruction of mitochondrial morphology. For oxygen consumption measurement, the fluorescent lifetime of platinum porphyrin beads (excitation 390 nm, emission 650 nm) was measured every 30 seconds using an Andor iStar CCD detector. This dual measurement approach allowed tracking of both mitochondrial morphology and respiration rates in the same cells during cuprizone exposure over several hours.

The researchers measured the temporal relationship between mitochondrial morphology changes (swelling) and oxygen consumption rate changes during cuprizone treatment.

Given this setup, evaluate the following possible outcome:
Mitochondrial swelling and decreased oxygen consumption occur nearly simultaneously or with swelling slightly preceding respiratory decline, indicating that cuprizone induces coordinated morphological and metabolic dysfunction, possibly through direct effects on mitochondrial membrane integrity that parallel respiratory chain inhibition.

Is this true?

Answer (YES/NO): NO